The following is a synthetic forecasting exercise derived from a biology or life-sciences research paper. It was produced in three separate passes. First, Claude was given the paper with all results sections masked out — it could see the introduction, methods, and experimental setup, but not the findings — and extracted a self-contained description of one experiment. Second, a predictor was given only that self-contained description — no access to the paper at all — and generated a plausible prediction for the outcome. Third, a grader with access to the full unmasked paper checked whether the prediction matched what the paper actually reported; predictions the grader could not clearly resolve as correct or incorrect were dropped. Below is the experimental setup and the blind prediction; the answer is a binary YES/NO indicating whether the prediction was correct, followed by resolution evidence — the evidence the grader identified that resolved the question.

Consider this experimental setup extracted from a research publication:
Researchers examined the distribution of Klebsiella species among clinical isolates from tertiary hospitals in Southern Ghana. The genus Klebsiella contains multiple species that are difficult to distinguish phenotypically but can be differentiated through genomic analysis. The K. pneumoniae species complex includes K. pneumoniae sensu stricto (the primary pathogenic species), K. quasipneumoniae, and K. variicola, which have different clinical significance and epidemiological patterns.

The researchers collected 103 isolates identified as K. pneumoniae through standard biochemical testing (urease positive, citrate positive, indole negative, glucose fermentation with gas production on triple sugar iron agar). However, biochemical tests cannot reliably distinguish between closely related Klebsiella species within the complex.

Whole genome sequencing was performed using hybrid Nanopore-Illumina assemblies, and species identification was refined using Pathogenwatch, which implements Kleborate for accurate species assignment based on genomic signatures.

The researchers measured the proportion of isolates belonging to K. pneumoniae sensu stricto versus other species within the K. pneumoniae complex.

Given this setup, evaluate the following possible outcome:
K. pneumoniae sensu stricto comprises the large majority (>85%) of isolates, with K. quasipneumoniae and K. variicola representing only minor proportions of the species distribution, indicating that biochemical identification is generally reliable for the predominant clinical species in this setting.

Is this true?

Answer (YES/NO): NO